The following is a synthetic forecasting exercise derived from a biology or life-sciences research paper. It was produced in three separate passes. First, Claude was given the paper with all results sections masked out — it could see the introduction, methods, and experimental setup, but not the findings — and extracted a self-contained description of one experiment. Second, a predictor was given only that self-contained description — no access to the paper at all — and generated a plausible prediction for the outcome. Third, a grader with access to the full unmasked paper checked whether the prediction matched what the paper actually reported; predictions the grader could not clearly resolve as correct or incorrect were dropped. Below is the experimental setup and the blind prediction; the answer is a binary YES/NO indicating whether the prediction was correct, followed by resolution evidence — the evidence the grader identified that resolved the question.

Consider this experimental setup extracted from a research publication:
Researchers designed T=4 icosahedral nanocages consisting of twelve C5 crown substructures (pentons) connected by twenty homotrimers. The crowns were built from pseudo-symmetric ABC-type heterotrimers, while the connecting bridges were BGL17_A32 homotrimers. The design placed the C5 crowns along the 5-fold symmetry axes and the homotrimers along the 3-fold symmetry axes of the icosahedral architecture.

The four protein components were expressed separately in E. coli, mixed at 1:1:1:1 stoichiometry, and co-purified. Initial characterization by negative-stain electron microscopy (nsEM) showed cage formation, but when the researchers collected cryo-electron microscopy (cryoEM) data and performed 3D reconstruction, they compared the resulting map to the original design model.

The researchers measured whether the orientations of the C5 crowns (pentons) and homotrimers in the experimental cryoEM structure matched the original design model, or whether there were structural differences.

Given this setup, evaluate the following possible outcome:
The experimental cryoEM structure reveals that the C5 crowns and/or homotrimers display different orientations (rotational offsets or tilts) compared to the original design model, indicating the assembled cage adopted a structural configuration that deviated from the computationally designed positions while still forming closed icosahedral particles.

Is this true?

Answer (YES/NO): YES